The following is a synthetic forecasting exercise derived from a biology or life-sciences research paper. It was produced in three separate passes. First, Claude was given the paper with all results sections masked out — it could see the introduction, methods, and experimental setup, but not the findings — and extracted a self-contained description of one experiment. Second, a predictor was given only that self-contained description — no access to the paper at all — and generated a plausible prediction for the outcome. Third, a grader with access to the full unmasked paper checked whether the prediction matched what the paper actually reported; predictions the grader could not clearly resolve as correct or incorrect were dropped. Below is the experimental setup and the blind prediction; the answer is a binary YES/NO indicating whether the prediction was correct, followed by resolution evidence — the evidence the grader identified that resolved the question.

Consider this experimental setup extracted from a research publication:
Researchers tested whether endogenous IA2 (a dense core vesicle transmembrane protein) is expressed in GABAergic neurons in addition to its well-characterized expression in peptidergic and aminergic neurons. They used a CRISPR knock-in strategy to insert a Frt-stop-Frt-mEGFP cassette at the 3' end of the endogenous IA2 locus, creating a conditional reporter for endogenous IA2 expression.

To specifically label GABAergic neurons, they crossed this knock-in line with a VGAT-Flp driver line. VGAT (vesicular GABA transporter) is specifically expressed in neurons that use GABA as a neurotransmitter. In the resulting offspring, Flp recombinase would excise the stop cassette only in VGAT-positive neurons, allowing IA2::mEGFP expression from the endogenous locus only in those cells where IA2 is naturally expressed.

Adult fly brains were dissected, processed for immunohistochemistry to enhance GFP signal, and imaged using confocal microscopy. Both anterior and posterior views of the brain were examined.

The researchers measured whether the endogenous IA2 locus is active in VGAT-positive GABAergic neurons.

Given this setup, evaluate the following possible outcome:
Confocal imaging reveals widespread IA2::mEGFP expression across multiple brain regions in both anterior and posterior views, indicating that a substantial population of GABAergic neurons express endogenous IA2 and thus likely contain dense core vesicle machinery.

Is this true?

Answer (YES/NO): YES